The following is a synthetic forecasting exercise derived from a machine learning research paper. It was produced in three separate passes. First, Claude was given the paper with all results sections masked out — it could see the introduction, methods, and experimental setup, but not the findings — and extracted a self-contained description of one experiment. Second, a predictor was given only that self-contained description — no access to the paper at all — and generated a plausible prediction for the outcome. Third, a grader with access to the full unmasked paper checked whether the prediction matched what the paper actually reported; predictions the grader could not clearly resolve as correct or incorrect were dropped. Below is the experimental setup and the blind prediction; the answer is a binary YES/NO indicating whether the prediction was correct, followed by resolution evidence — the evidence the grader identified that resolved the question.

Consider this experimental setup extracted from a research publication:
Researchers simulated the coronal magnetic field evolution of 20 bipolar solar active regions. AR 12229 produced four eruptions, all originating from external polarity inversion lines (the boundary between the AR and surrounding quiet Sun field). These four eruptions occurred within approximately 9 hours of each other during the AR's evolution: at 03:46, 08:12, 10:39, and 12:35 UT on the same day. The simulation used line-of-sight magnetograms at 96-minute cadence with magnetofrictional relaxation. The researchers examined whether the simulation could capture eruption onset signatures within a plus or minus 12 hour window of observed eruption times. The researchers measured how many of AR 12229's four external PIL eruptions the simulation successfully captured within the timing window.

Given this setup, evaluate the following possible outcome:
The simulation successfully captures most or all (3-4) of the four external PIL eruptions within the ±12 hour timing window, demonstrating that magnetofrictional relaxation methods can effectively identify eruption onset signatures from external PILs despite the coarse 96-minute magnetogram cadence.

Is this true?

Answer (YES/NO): NO